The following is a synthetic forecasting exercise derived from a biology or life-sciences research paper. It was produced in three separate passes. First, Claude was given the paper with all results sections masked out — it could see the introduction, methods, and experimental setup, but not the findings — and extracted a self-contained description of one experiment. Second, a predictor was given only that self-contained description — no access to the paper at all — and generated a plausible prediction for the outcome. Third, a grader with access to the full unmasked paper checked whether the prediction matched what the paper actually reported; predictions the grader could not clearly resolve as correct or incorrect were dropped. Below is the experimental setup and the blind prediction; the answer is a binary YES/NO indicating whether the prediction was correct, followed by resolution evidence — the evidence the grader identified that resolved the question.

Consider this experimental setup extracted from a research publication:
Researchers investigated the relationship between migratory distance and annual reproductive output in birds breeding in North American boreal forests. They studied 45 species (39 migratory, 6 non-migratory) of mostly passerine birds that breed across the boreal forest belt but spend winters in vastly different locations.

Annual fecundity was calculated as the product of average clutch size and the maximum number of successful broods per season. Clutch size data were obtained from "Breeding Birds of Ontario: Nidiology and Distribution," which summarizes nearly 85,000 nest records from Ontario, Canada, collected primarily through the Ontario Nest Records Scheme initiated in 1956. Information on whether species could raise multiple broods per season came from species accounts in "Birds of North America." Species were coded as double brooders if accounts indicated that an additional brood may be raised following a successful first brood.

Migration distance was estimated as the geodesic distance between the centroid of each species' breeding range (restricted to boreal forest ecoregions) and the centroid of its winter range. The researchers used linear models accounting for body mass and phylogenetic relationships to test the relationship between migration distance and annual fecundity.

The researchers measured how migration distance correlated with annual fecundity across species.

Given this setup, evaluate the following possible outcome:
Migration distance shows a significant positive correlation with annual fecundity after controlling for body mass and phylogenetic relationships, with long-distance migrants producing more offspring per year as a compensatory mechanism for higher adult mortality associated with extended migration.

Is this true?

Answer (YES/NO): NO